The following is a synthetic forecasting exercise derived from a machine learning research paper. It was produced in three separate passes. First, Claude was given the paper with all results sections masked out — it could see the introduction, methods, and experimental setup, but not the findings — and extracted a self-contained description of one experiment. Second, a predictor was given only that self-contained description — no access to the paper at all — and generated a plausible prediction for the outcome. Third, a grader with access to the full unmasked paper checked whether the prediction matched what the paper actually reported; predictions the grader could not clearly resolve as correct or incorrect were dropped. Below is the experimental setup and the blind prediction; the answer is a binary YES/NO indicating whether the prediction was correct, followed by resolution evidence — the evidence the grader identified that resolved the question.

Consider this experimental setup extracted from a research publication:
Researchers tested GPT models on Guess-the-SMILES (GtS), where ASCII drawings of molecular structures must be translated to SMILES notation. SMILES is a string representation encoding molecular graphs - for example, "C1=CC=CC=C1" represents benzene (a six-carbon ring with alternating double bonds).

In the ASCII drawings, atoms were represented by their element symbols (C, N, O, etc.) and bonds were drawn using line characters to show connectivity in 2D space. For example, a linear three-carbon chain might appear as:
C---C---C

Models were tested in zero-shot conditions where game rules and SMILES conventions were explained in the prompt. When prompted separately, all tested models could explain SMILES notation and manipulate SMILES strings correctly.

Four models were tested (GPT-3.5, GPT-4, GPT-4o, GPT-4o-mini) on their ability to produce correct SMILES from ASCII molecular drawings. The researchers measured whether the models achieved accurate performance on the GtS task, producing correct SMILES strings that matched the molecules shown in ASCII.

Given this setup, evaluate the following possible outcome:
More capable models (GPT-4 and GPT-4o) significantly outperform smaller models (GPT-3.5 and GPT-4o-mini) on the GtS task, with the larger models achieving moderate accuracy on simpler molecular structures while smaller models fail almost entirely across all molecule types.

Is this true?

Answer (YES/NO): NO